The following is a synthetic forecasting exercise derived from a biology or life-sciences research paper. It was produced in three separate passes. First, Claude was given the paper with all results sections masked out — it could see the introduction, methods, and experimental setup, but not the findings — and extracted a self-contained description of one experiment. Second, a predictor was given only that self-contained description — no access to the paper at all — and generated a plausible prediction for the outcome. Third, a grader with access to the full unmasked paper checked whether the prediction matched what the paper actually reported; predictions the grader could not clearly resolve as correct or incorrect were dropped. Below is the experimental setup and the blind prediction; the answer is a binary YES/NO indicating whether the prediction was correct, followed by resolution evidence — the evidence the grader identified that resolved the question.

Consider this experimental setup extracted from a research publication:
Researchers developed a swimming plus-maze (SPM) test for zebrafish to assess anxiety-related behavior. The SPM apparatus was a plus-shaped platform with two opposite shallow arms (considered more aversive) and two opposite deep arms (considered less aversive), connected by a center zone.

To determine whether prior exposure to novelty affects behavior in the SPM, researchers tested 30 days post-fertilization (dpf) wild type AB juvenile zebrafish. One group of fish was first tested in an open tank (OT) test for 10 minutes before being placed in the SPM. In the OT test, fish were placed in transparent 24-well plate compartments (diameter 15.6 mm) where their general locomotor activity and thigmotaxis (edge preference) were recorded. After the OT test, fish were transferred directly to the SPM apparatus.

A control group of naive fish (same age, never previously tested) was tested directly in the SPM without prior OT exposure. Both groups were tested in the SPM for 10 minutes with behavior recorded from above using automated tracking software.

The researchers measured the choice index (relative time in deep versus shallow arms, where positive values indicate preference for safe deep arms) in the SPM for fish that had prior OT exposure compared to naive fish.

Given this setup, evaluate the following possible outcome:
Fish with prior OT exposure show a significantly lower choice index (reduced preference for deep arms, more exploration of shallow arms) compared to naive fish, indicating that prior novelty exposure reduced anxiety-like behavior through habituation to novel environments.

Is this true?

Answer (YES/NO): NO